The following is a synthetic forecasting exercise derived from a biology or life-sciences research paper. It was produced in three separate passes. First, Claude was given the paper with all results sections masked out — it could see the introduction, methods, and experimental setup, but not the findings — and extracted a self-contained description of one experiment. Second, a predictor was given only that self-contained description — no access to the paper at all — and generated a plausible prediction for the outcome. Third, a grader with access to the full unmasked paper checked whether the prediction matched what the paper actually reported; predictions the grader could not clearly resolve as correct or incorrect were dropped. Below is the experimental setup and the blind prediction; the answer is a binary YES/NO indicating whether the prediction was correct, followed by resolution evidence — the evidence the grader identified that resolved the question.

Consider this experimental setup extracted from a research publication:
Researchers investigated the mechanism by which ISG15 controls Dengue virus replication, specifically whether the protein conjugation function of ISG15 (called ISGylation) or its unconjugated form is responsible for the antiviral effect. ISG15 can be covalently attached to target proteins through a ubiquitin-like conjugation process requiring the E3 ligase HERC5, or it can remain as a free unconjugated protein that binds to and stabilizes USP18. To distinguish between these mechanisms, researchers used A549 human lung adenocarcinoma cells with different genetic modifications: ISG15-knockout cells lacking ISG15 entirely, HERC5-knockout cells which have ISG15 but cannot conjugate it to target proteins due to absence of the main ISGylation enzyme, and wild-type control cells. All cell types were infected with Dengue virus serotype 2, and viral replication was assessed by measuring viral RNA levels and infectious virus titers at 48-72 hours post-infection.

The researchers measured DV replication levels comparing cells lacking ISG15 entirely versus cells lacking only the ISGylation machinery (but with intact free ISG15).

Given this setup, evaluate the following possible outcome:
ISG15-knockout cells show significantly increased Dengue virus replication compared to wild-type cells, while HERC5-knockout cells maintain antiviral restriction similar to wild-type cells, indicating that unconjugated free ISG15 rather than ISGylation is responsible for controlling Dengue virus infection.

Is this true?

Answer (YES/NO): YES